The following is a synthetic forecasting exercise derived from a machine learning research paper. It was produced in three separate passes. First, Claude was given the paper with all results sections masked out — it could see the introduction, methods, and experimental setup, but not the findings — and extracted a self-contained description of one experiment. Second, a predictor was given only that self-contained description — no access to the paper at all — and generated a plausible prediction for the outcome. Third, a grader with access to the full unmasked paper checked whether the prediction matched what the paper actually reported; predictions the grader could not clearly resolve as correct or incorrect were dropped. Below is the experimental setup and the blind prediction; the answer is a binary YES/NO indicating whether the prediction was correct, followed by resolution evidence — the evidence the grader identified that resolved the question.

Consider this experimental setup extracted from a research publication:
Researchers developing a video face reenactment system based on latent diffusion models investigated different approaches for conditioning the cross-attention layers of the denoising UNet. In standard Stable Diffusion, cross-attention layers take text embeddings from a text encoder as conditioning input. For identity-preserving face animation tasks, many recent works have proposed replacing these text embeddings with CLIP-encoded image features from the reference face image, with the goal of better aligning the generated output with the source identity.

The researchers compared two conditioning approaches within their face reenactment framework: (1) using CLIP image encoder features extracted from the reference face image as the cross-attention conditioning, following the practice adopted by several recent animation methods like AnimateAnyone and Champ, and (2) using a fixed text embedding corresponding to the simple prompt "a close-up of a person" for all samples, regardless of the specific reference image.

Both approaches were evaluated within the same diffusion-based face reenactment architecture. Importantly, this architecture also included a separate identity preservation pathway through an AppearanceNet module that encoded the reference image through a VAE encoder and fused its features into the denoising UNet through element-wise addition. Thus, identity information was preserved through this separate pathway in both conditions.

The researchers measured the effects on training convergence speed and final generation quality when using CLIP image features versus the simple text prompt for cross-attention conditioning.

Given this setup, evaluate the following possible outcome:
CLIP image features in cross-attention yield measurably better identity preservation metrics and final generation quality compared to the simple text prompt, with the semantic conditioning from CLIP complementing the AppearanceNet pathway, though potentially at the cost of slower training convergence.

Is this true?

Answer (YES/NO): NO